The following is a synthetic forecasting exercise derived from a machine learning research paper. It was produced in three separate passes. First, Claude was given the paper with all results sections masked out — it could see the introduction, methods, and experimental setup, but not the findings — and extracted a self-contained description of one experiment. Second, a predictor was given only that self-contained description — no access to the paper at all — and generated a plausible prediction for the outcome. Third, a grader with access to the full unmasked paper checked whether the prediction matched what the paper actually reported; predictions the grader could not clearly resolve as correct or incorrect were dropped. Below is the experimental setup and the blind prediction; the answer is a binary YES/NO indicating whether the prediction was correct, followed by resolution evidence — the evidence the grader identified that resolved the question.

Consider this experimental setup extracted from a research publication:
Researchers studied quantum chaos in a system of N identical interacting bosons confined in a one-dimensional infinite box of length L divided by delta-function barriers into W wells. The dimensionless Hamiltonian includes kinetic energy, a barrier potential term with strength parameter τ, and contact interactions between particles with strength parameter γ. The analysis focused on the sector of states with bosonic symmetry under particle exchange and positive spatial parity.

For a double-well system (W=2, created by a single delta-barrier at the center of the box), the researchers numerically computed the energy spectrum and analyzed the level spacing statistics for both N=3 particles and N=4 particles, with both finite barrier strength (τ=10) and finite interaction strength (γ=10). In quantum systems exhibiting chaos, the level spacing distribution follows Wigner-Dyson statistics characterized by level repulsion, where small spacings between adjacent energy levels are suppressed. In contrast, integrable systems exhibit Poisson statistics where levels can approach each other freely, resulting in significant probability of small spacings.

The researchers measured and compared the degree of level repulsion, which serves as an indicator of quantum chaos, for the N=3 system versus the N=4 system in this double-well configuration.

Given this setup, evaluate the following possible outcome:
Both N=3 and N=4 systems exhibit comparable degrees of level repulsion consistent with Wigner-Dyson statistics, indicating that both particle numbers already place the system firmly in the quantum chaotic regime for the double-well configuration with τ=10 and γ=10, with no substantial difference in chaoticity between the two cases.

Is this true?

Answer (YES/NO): NO